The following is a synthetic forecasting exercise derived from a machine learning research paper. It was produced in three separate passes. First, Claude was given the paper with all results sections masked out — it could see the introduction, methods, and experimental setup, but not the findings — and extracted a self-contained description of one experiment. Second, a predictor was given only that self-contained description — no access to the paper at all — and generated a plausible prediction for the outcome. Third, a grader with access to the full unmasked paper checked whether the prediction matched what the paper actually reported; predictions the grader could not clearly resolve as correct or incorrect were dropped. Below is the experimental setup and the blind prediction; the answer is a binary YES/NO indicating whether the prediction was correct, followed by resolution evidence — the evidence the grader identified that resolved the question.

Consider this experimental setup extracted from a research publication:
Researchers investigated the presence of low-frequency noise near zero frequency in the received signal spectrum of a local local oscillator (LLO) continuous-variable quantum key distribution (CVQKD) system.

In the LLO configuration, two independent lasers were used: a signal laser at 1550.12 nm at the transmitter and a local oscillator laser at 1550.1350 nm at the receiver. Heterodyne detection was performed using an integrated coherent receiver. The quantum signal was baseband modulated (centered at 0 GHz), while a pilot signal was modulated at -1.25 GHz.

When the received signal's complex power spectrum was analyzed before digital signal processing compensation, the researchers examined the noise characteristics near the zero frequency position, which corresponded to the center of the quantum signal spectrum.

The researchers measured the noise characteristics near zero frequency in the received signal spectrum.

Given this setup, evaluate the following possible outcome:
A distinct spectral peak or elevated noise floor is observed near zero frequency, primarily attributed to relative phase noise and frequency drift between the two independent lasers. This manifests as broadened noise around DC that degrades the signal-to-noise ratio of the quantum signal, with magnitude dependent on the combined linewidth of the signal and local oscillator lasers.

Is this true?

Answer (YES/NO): NO